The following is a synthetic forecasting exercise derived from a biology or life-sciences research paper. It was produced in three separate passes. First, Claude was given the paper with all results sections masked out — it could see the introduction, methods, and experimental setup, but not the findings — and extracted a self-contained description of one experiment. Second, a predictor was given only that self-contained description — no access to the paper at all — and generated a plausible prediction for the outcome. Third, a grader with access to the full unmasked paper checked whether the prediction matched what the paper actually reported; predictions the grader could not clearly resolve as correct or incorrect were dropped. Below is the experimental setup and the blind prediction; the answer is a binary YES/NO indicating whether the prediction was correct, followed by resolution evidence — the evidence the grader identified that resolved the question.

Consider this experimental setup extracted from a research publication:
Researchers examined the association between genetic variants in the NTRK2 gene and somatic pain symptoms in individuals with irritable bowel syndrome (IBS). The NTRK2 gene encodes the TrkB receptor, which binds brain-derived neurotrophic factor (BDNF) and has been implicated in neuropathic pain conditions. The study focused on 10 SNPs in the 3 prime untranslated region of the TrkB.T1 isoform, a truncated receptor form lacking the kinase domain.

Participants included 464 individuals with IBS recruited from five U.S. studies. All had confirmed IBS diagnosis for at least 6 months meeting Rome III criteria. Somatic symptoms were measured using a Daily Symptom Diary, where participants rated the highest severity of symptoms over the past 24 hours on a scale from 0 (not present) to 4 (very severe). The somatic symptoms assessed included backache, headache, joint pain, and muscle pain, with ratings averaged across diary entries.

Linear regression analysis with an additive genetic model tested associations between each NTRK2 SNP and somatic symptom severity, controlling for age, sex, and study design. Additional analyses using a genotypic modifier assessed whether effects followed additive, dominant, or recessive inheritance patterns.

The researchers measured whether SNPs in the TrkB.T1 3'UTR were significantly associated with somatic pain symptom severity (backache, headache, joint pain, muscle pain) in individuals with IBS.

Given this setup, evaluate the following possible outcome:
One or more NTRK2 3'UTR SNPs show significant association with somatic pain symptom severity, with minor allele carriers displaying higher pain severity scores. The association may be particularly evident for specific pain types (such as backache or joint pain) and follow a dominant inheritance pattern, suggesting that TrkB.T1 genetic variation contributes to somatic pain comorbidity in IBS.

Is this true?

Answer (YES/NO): NO